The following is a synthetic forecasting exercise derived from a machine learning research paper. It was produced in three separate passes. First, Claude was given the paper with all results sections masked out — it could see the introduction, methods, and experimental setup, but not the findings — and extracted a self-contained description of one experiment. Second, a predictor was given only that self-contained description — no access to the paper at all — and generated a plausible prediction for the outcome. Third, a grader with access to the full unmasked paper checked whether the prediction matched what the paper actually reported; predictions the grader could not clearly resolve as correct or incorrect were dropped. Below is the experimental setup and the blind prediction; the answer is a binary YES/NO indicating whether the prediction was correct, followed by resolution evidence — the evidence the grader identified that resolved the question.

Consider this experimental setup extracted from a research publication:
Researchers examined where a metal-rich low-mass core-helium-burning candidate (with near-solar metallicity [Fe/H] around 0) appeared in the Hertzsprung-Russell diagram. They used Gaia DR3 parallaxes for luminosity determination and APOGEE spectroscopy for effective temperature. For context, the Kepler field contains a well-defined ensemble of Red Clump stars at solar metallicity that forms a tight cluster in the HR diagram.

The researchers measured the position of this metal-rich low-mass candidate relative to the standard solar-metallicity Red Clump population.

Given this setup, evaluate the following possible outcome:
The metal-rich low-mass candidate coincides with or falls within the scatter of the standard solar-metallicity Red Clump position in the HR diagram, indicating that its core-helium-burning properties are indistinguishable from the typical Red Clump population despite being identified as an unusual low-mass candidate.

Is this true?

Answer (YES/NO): NO